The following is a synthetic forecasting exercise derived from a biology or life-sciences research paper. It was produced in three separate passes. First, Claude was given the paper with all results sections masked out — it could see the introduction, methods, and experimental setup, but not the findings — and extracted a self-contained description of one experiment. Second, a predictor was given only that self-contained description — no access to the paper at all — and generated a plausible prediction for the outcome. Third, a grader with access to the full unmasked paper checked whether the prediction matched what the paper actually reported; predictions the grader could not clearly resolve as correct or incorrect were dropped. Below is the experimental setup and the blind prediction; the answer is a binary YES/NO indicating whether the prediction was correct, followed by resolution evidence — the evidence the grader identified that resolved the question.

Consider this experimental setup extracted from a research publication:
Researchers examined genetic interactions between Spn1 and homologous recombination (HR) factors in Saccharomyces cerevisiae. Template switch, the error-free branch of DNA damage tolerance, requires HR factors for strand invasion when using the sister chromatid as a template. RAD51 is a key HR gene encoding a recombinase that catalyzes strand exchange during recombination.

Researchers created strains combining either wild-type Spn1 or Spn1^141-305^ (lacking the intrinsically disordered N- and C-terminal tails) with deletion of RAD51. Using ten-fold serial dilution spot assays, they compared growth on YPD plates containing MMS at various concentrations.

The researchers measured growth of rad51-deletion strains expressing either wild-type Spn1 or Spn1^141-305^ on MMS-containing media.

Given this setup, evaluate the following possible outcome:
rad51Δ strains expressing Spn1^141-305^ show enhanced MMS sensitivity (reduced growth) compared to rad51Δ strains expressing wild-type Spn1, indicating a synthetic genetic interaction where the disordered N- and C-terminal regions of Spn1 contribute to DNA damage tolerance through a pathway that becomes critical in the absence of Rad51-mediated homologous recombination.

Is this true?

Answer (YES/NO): NO